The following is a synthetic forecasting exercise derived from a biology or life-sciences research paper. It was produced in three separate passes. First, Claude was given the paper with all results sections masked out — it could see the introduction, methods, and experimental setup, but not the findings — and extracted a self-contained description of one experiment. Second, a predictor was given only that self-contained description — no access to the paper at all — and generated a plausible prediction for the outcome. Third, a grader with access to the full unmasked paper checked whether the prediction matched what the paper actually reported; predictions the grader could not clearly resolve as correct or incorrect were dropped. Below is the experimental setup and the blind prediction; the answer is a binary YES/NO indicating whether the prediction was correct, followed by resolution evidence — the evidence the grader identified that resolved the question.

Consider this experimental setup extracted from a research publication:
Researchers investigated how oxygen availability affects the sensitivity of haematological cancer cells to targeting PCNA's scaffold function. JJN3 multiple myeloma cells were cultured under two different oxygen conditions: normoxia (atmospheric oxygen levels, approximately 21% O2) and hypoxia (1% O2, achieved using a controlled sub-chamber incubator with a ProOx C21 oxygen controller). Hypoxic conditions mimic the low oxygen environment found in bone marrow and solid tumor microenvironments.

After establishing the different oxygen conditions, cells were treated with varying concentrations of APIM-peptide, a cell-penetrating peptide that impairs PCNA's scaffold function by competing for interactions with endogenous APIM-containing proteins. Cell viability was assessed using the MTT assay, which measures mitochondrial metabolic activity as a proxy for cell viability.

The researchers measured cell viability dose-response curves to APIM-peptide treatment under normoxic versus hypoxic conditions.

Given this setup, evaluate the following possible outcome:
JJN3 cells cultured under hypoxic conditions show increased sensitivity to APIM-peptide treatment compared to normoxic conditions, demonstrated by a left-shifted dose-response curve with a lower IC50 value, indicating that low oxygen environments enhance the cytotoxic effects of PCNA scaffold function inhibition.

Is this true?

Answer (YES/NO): NO